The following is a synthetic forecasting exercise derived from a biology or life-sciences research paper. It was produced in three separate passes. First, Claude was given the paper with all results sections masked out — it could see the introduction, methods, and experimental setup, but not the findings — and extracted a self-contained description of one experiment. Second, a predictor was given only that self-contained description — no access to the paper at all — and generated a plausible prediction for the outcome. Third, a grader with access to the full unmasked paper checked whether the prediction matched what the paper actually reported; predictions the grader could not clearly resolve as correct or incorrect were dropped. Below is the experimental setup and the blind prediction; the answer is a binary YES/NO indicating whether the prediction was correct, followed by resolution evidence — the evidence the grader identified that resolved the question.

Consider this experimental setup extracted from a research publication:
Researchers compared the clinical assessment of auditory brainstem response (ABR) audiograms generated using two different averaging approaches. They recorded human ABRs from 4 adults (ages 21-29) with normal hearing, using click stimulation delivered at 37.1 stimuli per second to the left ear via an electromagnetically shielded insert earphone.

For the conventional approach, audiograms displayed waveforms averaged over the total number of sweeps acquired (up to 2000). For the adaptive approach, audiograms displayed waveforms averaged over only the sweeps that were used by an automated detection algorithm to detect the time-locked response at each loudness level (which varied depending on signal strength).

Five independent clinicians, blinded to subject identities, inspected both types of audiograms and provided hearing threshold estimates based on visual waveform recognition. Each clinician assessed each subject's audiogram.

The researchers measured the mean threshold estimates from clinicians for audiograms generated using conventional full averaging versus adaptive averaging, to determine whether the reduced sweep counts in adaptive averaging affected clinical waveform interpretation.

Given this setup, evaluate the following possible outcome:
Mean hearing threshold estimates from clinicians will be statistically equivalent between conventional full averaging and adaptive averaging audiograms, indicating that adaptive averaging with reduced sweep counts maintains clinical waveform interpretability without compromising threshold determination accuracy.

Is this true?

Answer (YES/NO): YES